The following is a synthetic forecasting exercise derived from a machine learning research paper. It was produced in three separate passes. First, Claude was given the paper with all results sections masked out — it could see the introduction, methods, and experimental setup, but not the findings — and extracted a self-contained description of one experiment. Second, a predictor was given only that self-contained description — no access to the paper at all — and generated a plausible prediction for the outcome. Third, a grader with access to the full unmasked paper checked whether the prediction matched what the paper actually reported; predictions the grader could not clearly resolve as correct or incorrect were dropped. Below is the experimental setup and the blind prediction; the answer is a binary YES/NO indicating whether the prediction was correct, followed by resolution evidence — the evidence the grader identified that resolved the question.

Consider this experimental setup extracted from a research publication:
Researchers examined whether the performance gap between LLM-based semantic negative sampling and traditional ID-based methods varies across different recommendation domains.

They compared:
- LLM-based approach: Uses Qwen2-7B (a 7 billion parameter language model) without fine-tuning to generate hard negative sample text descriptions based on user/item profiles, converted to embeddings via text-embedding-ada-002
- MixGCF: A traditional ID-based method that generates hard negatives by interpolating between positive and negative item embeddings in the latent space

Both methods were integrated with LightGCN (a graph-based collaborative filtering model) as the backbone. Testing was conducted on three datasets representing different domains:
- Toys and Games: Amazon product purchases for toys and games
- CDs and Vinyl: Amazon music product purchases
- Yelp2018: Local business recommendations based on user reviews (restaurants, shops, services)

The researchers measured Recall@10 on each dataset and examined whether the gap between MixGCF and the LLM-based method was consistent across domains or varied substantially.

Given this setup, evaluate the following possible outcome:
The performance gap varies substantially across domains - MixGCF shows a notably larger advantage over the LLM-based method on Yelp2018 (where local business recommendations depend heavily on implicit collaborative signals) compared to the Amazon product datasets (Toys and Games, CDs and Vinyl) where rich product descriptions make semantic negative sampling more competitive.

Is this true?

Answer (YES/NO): NO